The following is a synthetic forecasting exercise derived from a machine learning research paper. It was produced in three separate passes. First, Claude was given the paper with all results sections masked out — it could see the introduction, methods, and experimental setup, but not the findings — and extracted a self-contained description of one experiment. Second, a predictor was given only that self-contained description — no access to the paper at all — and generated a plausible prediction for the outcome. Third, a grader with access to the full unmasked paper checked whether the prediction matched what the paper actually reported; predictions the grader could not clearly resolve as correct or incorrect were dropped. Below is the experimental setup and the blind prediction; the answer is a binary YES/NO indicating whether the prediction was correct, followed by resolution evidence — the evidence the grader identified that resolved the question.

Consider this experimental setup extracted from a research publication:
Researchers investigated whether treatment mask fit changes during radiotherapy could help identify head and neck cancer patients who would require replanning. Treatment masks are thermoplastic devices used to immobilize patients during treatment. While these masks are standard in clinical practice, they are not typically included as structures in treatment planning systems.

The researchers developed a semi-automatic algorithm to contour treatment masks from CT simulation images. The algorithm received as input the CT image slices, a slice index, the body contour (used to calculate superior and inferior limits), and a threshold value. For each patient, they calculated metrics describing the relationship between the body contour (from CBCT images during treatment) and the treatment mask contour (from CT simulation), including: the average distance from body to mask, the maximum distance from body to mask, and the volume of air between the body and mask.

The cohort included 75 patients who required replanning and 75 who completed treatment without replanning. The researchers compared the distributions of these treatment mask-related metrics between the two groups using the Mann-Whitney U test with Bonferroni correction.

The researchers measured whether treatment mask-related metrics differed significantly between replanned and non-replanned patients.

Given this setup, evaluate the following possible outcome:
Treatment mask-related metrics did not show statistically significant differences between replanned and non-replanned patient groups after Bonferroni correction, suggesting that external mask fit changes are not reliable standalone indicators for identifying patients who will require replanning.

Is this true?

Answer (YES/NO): NO